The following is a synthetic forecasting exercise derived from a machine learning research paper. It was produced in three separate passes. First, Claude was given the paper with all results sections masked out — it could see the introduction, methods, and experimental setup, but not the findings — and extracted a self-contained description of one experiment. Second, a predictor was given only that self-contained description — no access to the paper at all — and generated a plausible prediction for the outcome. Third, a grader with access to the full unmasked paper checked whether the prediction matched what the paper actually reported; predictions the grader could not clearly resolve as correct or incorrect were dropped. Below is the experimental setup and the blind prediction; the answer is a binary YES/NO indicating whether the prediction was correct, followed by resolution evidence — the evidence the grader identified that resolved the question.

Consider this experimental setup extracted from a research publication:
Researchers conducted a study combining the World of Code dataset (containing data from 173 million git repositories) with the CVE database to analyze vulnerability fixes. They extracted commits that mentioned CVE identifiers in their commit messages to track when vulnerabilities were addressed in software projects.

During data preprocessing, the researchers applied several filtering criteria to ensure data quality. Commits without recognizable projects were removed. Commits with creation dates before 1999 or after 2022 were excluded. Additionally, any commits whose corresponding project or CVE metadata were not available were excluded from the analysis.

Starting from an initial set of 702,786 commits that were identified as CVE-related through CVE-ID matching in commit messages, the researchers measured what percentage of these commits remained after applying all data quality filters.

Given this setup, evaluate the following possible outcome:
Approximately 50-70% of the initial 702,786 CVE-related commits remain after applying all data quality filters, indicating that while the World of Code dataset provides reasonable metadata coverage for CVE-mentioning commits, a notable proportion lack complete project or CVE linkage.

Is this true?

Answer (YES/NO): NO